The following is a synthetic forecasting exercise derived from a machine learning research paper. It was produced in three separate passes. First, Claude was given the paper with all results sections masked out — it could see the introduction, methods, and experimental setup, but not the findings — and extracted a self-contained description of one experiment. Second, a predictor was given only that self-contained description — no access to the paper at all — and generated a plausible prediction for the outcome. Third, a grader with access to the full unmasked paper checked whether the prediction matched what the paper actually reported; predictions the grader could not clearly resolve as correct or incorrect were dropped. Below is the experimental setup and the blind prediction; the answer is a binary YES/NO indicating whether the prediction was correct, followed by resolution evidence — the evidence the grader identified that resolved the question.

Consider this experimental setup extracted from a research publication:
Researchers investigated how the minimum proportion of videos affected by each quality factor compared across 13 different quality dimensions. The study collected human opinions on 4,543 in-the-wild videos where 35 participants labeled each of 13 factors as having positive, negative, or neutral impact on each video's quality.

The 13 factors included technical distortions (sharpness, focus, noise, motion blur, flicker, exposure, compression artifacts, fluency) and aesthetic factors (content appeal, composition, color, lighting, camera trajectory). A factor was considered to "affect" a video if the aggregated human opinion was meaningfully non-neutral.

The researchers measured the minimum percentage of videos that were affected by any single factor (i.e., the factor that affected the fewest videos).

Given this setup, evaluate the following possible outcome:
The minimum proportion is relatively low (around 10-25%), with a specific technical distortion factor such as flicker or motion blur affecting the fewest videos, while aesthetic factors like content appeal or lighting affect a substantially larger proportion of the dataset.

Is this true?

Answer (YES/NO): NO